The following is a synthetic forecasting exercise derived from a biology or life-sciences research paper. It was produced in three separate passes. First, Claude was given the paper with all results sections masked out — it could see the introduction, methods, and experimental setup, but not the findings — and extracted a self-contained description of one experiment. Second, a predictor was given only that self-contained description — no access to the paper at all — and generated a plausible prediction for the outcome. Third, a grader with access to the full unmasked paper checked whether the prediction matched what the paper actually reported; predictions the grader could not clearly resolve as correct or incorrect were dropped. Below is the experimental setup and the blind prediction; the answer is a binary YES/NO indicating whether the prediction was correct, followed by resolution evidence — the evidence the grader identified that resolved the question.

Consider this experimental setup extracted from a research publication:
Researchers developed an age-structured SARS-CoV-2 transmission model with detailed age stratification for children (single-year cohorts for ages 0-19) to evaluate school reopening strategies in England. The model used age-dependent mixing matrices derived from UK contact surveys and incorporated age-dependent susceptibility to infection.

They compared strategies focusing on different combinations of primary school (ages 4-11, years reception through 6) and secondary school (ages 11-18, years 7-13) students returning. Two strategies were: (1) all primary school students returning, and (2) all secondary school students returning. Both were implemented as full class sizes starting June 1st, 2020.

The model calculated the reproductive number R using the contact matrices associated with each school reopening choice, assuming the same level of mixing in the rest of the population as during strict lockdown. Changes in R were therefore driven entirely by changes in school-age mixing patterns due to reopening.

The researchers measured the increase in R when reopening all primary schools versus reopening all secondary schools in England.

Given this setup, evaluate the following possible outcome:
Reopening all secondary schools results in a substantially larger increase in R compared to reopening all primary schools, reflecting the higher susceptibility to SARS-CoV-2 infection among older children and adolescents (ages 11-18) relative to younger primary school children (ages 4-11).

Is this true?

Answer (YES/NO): NO